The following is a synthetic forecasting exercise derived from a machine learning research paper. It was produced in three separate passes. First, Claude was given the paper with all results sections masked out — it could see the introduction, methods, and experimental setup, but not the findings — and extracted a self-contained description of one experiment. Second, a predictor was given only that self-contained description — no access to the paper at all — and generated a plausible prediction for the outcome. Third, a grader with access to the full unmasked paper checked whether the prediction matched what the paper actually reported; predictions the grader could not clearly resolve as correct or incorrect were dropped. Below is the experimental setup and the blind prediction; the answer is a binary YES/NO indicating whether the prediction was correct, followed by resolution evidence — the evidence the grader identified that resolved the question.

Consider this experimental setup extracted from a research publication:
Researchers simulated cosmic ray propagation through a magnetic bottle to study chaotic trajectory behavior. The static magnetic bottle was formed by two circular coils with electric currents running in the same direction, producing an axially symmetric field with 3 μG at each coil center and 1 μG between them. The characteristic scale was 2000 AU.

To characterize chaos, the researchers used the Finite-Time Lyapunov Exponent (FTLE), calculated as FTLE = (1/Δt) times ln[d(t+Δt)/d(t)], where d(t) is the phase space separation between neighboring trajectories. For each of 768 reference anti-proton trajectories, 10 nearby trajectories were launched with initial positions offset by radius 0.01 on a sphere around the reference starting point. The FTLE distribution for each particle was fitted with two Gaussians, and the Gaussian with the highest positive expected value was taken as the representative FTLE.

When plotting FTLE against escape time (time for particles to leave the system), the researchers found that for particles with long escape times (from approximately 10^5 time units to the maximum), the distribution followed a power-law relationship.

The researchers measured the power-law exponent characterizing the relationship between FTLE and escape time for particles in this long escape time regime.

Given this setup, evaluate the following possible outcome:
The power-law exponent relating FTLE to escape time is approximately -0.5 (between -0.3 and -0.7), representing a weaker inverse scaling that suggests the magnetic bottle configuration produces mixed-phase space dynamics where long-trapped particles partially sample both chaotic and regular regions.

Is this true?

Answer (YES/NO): NO